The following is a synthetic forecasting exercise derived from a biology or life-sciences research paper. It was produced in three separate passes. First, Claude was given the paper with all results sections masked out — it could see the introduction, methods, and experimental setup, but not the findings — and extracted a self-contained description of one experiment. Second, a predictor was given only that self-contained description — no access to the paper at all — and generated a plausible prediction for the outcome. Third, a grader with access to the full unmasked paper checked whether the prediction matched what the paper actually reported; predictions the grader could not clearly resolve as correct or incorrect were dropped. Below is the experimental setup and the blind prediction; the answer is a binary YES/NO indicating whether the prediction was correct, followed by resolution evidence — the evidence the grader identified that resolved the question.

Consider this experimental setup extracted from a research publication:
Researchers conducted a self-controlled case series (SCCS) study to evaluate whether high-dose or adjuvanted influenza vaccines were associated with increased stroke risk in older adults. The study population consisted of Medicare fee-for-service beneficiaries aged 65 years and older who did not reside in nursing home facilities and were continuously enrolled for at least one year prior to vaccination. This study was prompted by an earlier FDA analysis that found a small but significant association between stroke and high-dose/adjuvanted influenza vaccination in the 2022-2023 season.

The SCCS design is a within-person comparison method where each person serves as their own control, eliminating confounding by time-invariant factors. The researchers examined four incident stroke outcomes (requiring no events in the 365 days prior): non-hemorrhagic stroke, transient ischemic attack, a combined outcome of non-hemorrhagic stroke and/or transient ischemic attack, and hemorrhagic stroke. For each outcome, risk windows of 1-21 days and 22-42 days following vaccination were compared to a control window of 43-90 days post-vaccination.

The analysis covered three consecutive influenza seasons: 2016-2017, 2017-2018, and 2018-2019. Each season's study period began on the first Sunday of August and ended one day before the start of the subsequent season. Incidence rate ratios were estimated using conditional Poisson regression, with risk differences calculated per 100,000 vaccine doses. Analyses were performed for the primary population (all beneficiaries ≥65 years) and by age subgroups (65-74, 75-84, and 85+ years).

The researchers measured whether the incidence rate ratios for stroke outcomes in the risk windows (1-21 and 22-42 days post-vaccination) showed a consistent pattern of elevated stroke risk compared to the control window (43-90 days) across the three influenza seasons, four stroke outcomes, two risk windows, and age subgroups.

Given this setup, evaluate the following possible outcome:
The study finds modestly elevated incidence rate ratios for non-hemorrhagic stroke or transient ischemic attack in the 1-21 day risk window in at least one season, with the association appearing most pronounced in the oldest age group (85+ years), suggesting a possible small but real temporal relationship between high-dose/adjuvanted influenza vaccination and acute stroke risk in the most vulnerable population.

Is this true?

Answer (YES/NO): YES